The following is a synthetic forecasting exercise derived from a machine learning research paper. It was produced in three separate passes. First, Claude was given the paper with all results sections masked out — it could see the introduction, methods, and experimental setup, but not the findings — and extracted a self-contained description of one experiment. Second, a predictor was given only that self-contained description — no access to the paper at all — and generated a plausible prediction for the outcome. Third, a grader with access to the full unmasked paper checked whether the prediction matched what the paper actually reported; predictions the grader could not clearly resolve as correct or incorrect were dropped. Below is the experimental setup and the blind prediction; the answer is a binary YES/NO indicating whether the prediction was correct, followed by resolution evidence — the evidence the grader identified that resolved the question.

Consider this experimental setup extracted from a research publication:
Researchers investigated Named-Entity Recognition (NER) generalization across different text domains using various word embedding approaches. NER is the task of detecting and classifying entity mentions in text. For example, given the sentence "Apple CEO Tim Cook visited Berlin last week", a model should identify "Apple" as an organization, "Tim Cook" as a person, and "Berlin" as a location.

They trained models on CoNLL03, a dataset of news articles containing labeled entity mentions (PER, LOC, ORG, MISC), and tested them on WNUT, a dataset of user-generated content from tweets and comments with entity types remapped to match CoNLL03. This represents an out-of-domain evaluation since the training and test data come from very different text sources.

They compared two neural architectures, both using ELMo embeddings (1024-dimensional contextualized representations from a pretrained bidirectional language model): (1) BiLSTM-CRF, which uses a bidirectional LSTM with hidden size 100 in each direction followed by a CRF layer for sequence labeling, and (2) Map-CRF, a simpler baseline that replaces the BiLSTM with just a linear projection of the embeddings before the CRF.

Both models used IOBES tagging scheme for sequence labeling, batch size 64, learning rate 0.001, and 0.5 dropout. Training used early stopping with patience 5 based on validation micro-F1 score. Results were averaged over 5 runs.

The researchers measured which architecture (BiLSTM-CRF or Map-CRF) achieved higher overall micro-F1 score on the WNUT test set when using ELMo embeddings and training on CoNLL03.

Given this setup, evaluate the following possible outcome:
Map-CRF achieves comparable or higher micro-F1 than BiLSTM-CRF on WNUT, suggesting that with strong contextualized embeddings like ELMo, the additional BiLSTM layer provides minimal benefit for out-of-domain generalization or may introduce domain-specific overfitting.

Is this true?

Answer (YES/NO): YES